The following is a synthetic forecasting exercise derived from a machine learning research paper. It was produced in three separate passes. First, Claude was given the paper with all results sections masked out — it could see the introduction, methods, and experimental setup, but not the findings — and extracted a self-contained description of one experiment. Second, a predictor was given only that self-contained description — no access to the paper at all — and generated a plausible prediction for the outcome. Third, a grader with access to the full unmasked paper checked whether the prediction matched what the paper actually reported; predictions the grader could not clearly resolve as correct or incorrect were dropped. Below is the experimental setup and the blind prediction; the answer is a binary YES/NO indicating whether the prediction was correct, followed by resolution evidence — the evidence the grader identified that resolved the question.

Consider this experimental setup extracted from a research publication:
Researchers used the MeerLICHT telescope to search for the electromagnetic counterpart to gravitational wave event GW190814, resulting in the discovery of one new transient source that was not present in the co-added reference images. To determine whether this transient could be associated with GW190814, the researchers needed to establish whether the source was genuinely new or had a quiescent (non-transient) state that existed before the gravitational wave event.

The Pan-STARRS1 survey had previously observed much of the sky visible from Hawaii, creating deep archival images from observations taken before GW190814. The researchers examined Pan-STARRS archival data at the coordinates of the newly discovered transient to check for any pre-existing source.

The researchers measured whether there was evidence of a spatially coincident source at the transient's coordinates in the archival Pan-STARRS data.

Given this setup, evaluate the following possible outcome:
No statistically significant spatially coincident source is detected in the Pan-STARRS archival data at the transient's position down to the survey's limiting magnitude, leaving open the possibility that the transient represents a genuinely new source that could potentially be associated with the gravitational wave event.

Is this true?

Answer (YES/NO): NO